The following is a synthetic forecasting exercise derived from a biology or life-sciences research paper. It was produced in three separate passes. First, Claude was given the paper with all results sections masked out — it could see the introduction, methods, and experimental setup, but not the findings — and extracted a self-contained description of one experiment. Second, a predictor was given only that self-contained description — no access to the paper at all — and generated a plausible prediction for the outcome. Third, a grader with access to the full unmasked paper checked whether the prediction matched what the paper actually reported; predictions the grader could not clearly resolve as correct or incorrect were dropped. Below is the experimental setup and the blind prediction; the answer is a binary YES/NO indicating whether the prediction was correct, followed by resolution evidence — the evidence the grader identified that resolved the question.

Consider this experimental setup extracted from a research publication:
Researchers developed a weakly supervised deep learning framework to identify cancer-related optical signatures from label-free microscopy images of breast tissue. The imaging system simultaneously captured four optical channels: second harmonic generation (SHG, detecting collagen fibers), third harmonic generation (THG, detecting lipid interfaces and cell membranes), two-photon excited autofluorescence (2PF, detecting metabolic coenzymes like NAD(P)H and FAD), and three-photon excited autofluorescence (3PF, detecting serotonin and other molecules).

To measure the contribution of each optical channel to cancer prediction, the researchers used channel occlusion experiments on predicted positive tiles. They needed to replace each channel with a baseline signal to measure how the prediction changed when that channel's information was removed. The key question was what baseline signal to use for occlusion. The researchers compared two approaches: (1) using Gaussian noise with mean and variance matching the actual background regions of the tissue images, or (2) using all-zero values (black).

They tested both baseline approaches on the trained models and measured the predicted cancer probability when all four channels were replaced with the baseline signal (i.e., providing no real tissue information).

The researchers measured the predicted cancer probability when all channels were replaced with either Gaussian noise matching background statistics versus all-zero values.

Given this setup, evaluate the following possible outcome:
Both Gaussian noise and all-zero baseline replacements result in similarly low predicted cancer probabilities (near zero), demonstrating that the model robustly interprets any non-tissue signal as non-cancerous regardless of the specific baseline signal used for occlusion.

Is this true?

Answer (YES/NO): NO